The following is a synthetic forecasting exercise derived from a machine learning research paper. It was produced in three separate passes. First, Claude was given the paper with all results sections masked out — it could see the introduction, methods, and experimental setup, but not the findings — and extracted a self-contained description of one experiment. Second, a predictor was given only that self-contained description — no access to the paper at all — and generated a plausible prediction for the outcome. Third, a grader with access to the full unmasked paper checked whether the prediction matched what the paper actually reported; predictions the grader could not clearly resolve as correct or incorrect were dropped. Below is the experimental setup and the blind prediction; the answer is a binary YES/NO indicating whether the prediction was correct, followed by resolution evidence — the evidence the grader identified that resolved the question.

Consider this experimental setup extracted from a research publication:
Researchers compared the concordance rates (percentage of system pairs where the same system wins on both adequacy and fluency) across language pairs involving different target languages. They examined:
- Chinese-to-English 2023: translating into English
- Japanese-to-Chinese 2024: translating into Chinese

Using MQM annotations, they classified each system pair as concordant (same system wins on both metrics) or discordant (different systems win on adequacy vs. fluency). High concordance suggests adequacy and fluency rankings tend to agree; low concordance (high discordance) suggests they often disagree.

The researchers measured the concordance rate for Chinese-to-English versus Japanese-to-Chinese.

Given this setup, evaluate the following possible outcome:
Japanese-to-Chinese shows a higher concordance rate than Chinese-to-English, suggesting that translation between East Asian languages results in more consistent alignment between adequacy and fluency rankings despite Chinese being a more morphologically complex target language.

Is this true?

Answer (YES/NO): YES